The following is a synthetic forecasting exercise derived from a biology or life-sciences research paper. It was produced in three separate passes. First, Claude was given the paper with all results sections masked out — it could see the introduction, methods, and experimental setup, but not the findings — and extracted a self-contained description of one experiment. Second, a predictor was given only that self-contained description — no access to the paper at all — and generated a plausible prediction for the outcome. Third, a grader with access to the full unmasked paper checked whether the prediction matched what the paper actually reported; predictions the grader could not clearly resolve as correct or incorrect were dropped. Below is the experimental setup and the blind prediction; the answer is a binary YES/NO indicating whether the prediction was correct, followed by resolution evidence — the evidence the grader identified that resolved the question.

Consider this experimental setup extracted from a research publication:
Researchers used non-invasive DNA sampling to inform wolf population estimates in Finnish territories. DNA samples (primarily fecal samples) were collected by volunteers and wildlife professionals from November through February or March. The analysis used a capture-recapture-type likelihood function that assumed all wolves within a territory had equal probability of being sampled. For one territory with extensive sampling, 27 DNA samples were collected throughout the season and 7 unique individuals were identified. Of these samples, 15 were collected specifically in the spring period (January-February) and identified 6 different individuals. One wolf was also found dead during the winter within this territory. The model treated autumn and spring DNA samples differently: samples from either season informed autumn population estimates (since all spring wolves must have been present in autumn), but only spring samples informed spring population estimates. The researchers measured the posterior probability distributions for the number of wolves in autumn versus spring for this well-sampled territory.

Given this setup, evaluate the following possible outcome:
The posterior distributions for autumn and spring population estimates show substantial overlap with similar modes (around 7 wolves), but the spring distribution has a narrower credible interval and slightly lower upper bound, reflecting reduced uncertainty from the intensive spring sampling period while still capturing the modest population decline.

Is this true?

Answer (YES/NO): NO